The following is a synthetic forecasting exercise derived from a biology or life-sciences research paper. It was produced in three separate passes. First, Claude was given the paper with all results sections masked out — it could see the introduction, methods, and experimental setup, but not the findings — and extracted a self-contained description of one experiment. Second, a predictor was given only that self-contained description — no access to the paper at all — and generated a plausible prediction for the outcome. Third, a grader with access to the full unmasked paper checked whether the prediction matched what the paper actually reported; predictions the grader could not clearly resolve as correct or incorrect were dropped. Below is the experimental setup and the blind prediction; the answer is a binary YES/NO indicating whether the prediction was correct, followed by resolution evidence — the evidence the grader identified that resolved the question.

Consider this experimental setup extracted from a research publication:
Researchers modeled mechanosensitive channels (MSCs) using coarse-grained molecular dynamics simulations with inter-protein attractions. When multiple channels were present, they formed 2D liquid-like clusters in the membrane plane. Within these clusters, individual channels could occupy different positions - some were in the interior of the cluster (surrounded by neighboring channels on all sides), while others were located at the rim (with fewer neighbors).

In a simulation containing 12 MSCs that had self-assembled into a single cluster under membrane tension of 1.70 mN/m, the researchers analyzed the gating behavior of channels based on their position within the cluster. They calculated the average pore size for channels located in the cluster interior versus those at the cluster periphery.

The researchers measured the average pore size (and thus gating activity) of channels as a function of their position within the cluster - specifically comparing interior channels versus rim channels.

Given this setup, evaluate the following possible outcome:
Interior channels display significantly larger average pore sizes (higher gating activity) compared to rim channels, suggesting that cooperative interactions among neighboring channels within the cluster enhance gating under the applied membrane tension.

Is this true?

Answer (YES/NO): NO